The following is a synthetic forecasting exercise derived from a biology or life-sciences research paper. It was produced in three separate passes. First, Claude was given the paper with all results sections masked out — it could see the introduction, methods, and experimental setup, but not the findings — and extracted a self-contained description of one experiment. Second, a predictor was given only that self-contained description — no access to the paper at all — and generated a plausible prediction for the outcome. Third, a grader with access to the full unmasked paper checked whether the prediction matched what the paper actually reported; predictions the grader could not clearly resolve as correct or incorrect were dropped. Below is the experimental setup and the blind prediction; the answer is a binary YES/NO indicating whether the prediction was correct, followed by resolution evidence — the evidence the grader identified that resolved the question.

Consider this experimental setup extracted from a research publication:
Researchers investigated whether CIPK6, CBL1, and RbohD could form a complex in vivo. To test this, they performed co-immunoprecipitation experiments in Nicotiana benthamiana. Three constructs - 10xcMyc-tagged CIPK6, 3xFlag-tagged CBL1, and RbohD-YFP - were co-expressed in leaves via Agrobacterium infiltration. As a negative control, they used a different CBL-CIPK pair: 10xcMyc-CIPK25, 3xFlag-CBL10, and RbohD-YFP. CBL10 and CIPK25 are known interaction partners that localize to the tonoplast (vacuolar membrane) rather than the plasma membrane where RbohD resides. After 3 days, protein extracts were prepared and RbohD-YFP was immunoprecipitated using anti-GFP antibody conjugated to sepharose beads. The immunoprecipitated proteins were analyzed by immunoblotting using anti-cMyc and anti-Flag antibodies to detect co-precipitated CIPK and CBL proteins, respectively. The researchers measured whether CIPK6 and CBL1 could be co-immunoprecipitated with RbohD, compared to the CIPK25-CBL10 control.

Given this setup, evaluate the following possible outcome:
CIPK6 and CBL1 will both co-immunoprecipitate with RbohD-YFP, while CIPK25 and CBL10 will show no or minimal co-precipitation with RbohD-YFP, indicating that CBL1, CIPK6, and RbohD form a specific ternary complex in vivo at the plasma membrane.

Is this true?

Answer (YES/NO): YES